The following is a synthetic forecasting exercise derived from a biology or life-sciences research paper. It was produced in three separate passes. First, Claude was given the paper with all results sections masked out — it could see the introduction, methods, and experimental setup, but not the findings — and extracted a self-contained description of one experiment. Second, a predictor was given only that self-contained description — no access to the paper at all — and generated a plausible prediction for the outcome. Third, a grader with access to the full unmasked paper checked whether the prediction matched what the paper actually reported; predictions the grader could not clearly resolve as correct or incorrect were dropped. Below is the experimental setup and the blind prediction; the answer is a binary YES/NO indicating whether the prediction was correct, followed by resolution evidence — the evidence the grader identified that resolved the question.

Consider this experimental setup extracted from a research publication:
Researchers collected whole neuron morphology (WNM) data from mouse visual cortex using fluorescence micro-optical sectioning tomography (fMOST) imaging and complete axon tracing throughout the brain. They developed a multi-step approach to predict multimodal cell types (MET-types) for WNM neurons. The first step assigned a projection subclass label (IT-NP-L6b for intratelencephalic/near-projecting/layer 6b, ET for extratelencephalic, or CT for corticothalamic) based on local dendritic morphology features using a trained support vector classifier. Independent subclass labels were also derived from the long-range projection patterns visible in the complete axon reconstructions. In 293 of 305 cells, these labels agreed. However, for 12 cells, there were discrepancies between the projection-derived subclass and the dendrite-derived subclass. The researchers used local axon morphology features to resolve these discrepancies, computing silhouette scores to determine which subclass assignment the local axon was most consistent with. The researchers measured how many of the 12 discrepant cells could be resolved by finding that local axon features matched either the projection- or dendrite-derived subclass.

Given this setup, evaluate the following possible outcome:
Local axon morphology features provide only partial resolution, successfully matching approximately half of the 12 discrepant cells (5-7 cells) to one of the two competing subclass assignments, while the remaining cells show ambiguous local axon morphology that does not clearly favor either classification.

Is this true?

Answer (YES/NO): NO